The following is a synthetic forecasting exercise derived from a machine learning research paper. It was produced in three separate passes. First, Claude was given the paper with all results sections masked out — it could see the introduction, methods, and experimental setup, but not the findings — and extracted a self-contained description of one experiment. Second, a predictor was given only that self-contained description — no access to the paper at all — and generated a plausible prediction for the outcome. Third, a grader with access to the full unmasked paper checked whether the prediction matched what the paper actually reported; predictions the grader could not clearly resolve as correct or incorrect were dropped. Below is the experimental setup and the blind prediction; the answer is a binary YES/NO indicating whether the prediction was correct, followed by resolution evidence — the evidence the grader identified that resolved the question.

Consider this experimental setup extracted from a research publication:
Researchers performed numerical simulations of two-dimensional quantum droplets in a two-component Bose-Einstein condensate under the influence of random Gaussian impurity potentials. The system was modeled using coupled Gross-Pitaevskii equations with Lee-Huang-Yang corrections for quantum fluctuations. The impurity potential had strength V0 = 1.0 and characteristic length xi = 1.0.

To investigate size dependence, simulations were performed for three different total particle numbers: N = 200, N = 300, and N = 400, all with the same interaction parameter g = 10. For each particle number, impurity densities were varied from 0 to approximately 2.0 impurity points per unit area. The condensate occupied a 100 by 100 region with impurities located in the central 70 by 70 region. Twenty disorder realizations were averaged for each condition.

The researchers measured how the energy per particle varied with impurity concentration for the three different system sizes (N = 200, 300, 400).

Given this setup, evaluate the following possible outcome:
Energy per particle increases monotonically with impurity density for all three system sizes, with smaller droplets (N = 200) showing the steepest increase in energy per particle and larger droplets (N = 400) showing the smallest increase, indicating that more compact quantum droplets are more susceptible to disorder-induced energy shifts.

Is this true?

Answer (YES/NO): NO